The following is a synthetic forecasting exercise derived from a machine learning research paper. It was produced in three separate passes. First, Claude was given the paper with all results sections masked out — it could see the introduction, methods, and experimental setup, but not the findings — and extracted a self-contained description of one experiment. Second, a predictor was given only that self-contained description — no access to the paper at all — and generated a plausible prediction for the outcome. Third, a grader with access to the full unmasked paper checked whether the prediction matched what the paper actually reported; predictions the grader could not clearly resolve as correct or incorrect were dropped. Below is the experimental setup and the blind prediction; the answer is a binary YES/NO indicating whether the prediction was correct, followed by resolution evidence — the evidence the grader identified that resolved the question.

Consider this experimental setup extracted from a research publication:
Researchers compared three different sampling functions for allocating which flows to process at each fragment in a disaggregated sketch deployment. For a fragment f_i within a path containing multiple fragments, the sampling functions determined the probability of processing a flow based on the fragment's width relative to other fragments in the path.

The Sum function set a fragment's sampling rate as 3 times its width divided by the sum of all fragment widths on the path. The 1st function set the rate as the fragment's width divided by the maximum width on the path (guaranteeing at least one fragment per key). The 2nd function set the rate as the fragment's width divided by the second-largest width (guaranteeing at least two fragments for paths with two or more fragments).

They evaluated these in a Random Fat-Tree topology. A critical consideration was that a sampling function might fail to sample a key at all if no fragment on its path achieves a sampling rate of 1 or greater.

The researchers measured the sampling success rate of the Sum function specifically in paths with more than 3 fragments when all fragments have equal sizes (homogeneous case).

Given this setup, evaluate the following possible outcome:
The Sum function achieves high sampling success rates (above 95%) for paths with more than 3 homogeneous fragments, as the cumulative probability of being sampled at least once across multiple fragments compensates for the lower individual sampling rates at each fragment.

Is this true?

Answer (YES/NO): NO